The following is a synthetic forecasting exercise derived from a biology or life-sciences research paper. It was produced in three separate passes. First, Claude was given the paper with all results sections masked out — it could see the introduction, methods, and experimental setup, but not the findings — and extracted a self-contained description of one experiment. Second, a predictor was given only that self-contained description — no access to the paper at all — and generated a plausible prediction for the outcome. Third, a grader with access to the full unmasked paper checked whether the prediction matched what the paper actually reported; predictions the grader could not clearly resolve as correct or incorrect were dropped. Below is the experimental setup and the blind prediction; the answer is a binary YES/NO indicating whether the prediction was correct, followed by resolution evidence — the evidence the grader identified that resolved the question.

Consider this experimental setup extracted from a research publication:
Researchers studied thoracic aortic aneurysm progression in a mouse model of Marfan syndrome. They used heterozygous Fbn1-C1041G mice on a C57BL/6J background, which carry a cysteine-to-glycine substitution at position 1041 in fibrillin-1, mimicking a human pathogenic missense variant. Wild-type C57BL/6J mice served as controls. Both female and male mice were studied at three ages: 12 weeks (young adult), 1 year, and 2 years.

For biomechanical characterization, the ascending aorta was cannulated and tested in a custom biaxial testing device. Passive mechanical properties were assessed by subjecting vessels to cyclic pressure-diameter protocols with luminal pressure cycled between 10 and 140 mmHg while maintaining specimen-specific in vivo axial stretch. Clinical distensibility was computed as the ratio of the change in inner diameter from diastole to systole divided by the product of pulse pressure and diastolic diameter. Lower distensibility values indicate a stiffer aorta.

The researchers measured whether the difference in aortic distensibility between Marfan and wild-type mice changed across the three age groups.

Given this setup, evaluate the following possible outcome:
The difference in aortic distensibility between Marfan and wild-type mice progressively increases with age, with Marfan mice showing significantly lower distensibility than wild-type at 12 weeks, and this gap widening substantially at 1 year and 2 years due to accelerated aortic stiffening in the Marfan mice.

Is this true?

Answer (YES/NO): NO